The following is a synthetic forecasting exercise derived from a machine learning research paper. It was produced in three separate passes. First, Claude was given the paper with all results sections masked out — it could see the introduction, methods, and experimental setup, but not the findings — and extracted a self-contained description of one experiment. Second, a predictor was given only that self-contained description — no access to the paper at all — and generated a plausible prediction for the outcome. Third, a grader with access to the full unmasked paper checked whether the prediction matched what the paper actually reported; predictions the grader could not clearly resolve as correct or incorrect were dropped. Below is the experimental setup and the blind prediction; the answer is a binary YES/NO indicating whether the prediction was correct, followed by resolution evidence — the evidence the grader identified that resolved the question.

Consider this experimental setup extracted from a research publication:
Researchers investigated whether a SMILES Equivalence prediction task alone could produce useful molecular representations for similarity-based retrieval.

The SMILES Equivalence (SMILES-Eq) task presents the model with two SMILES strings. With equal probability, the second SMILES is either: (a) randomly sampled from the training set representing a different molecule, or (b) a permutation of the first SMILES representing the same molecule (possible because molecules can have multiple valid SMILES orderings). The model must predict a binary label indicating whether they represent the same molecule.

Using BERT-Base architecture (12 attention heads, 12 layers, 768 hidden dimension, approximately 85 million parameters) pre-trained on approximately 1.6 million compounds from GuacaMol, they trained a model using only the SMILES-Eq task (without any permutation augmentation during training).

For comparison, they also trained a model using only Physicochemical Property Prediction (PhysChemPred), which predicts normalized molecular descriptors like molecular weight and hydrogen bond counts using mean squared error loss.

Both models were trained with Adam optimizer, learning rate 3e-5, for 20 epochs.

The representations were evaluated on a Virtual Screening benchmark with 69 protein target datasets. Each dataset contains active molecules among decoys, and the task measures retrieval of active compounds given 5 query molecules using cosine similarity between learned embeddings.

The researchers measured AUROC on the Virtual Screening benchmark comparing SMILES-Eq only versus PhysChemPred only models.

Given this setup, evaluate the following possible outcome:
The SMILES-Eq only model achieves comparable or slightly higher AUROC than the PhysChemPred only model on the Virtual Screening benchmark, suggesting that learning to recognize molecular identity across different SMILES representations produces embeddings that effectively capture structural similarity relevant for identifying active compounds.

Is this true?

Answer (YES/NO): NO